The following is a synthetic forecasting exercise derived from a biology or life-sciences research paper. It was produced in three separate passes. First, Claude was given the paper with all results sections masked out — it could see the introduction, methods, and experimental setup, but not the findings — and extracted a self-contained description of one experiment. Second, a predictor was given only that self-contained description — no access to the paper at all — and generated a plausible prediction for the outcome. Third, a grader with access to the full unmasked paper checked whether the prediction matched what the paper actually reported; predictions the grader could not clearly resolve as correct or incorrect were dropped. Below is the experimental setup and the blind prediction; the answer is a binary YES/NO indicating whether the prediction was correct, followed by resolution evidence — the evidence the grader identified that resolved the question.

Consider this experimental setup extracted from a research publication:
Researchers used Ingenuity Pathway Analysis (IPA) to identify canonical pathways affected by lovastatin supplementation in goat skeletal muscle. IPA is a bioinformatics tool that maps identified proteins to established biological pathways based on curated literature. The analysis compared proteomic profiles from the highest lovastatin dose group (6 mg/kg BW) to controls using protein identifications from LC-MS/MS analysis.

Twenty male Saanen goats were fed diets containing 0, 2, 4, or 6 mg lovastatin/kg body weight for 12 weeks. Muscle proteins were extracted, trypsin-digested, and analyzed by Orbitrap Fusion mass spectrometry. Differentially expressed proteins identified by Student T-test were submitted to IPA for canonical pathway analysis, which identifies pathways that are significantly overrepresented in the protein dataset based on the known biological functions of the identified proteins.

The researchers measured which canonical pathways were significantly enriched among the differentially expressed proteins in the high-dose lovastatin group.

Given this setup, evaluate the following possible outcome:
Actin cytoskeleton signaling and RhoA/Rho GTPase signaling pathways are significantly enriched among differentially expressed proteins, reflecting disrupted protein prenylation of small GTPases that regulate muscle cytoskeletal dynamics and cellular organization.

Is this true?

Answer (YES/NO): NO